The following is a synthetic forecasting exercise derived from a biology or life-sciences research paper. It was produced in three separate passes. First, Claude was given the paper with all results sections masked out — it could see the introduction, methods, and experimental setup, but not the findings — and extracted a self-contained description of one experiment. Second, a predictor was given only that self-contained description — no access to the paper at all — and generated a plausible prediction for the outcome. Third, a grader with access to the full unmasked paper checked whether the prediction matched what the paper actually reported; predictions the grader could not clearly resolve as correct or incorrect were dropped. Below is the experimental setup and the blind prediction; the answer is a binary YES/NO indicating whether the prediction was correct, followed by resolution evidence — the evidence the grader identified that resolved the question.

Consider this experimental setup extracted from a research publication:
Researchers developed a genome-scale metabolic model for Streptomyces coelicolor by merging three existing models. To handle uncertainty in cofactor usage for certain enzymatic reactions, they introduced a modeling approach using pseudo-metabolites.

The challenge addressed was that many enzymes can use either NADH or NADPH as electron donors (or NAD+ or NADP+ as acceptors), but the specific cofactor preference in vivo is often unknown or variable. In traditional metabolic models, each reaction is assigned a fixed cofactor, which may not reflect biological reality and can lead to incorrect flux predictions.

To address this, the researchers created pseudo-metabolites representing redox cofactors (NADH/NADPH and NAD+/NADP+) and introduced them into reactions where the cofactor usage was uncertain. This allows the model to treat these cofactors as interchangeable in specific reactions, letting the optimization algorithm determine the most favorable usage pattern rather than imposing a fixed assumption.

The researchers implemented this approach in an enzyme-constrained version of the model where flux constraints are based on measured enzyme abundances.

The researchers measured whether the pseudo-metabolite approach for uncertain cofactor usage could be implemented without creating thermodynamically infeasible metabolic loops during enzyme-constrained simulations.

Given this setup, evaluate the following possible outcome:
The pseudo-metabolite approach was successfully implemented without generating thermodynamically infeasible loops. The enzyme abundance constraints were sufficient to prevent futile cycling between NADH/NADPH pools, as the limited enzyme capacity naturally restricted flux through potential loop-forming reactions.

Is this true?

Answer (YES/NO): NO